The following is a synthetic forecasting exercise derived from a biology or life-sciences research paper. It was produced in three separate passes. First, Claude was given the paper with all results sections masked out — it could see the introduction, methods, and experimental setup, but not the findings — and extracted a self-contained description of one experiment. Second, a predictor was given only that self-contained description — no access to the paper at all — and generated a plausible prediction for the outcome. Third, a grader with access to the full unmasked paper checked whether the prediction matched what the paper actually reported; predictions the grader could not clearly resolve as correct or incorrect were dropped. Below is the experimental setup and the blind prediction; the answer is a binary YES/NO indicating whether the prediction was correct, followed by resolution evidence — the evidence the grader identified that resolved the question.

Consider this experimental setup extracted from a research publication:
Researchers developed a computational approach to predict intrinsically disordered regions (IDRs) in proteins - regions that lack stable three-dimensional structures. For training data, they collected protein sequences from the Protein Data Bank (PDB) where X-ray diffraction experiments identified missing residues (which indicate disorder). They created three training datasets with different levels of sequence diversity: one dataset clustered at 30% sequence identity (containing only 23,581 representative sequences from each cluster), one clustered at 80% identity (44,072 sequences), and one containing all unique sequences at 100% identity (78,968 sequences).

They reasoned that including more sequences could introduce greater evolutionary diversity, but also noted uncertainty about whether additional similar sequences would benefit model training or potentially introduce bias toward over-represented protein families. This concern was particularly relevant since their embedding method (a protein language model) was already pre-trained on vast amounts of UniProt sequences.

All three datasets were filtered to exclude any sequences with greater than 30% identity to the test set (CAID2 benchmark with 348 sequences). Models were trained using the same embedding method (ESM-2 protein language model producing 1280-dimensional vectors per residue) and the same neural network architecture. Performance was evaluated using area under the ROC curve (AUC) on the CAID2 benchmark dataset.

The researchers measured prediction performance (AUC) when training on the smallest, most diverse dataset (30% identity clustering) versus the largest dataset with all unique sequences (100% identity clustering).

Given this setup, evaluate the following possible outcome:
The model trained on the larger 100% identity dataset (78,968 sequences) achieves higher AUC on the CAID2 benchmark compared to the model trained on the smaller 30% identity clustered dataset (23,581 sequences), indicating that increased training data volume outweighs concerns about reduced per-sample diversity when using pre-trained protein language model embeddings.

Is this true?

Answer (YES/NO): YES